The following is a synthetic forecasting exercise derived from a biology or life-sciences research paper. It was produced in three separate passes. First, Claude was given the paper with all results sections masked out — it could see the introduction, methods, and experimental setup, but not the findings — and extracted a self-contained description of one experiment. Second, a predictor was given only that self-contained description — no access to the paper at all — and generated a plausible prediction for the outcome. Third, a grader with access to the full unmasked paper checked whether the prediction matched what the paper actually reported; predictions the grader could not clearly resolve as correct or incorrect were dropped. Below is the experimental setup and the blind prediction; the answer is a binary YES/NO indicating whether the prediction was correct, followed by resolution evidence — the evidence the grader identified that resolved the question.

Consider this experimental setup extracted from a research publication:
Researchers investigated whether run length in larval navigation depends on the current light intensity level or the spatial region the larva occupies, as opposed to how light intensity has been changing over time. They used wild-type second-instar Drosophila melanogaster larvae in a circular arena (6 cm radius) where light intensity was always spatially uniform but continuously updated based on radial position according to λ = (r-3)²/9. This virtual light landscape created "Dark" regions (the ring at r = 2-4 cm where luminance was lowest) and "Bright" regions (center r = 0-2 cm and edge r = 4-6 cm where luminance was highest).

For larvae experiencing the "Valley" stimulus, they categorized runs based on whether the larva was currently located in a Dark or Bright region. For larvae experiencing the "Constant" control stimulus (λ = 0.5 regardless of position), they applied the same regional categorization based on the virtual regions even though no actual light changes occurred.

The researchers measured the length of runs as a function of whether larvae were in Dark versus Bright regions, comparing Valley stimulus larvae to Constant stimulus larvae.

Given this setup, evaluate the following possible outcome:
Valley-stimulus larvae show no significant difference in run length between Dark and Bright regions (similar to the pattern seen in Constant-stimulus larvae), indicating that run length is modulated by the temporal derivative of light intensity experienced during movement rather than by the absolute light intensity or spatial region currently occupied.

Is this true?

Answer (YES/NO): YES